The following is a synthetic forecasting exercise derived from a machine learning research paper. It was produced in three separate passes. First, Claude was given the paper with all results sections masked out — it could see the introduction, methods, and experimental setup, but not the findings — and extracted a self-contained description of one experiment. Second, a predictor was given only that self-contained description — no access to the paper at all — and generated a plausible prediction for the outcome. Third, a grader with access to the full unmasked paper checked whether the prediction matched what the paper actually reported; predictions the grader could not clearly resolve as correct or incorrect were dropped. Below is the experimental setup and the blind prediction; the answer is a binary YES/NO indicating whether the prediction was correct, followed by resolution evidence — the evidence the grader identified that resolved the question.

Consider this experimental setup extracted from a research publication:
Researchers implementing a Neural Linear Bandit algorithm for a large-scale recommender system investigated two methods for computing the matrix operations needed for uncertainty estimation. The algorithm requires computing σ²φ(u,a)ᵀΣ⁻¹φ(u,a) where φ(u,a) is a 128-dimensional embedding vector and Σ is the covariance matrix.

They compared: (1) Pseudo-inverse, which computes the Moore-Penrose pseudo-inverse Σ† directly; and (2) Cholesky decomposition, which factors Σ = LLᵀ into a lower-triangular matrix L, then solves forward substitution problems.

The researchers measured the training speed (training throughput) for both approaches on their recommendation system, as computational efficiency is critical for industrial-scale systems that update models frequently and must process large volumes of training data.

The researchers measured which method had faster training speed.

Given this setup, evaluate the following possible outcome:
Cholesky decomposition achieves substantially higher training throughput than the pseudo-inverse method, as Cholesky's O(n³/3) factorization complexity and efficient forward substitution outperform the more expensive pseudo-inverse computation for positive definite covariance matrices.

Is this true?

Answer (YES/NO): NO